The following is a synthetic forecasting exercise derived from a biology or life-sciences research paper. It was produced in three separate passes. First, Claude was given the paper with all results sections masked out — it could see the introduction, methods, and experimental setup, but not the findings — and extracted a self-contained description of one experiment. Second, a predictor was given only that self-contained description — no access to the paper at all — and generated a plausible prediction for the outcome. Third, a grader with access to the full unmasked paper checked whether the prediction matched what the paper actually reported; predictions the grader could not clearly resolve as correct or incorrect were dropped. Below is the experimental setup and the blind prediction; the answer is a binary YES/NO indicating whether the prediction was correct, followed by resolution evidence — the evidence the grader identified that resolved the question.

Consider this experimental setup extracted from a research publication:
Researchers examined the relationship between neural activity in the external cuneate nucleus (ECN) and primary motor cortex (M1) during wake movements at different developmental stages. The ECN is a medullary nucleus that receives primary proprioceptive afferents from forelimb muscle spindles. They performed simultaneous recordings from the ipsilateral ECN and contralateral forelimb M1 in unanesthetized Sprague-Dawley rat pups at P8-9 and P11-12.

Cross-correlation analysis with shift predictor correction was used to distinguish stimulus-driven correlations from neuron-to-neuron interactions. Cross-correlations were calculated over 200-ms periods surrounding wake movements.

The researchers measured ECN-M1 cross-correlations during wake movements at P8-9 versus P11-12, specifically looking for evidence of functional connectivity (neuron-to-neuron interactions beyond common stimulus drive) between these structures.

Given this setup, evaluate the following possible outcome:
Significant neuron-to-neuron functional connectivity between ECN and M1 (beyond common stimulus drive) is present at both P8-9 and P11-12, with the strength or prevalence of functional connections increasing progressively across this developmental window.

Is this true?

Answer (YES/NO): NO